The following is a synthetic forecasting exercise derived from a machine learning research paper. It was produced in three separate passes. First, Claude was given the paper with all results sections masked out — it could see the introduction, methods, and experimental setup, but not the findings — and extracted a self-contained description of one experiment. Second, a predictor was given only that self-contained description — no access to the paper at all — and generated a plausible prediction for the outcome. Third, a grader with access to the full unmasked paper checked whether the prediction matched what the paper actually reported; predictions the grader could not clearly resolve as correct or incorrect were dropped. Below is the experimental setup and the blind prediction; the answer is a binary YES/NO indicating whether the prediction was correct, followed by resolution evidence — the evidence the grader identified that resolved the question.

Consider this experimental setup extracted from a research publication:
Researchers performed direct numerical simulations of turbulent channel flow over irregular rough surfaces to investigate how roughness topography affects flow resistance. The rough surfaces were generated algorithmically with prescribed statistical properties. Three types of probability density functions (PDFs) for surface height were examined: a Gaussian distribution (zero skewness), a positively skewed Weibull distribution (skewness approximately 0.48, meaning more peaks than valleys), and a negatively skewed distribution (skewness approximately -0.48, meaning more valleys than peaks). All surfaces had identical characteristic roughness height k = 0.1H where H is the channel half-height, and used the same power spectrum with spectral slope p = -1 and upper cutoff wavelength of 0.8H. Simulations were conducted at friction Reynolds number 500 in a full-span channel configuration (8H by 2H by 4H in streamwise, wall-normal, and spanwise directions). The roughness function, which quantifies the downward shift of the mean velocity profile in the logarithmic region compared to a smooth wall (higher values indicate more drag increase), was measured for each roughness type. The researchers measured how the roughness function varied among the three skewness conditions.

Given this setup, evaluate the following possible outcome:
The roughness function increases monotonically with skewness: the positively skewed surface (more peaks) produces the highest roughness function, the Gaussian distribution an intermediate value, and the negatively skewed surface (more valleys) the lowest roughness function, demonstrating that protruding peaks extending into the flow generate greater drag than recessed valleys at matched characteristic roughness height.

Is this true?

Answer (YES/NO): YES